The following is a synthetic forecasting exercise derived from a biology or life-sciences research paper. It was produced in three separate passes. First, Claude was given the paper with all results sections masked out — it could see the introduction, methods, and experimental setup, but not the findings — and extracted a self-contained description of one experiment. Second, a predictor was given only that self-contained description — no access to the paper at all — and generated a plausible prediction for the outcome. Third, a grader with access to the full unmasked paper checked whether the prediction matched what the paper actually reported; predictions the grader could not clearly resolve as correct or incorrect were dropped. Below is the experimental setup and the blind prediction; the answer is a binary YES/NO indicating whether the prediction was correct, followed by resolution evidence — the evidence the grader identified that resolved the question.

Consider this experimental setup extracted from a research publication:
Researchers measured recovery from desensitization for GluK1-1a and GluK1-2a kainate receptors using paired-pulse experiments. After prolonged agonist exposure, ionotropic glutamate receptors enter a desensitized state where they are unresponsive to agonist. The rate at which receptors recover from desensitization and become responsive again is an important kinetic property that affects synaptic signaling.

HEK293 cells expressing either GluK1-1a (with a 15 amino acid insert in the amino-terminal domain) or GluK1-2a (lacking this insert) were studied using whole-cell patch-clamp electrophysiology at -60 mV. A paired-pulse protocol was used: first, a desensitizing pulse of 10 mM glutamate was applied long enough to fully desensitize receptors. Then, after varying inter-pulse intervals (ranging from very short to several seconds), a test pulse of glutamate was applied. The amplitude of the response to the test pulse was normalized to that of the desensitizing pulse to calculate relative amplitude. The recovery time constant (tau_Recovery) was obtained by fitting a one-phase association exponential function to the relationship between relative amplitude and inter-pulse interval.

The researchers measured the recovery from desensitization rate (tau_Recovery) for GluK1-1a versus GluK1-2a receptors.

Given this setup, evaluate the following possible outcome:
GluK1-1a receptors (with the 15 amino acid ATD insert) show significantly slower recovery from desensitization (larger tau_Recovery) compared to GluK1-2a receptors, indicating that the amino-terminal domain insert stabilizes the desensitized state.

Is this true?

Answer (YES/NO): NO